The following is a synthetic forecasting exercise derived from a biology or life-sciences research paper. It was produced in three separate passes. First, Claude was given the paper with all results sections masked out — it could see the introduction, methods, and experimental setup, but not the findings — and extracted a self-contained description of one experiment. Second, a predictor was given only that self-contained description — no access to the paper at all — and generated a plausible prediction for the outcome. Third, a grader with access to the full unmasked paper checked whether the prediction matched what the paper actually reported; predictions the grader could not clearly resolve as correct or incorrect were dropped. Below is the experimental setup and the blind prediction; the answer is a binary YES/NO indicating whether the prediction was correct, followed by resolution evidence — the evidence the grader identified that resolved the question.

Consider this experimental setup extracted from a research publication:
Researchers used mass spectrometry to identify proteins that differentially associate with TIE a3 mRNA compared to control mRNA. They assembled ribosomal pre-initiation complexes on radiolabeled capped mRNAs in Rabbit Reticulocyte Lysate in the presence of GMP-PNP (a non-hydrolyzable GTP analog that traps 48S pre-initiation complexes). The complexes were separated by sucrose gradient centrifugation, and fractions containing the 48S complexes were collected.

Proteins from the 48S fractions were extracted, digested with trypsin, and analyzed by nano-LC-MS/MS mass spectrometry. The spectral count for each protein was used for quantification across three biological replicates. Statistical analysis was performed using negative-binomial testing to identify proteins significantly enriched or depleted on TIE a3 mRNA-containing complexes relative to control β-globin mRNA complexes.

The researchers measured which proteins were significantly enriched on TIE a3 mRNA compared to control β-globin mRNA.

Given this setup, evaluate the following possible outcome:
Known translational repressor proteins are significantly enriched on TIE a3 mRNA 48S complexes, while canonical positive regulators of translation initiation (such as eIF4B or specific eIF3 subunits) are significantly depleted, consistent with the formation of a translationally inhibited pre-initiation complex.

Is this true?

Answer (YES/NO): NO